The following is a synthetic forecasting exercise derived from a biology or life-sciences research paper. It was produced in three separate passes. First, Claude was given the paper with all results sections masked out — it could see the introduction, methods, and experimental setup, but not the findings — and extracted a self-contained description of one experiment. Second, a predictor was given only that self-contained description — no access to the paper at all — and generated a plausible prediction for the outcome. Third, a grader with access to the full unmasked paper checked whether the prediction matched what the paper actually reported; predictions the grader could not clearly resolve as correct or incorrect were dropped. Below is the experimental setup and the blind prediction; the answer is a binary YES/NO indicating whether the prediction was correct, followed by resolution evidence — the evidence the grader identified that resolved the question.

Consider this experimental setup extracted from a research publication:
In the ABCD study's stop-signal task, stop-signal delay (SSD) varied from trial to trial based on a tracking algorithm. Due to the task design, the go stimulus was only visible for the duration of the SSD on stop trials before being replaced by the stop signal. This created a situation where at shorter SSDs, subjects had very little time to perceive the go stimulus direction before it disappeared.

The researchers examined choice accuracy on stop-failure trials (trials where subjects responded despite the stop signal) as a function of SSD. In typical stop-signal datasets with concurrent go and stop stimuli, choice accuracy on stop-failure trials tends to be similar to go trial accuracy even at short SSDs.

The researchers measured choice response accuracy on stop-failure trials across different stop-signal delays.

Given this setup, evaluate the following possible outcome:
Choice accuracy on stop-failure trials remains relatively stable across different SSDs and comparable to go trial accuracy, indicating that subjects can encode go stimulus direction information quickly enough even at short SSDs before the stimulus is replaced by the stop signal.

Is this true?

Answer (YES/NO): NO